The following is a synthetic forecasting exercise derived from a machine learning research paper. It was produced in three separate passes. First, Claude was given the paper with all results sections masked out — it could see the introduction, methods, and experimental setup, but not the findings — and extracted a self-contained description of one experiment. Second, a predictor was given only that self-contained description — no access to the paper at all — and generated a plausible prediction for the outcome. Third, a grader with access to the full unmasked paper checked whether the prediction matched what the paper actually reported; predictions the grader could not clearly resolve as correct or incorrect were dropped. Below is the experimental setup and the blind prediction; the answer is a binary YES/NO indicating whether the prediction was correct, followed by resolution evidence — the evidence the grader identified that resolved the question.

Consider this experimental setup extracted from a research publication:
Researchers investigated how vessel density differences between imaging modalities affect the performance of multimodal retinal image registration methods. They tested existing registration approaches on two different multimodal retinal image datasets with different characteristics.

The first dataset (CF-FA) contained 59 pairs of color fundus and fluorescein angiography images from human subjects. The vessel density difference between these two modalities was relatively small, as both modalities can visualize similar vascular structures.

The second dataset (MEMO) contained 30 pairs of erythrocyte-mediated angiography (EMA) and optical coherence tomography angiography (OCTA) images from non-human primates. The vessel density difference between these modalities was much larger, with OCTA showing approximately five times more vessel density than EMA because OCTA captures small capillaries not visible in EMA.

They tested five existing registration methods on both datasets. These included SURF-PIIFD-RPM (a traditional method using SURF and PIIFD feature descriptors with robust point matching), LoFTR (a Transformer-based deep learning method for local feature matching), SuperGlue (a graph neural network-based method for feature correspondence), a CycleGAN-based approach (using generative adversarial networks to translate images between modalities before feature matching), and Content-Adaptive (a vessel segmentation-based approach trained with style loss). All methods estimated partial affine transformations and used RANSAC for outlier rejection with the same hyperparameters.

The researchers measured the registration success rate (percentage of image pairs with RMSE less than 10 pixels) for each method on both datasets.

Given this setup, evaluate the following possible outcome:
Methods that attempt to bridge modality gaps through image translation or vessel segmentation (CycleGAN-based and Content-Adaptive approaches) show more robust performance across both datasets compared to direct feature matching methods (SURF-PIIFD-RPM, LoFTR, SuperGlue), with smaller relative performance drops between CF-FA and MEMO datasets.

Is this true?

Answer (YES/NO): YES